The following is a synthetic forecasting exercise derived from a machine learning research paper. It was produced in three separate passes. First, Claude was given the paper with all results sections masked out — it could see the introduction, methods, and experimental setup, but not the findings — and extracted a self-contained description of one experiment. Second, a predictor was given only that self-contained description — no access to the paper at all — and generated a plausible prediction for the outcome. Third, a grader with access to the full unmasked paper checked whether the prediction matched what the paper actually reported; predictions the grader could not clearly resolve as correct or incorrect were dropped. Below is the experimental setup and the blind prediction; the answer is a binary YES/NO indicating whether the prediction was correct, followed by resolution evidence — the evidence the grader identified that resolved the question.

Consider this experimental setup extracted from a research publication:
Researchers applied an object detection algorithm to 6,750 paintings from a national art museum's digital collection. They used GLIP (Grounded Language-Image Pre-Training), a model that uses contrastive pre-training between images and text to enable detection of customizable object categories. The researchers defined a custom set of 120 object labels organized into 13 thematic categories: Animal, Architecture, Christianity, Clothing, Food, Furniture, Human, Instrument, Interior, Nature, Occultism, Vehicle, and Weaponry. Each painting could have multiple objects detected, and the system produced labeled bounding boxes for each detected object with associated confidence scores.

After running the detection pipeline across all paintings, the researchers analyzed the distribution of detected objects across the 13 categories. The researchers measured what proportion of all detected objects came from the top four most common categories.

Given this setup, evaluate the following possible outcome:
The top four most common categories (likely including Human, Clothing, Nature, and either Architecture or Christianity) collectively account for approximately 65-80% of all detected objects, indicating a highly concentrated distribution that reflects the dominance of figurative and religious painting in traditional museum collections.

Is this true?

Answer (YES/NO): YES